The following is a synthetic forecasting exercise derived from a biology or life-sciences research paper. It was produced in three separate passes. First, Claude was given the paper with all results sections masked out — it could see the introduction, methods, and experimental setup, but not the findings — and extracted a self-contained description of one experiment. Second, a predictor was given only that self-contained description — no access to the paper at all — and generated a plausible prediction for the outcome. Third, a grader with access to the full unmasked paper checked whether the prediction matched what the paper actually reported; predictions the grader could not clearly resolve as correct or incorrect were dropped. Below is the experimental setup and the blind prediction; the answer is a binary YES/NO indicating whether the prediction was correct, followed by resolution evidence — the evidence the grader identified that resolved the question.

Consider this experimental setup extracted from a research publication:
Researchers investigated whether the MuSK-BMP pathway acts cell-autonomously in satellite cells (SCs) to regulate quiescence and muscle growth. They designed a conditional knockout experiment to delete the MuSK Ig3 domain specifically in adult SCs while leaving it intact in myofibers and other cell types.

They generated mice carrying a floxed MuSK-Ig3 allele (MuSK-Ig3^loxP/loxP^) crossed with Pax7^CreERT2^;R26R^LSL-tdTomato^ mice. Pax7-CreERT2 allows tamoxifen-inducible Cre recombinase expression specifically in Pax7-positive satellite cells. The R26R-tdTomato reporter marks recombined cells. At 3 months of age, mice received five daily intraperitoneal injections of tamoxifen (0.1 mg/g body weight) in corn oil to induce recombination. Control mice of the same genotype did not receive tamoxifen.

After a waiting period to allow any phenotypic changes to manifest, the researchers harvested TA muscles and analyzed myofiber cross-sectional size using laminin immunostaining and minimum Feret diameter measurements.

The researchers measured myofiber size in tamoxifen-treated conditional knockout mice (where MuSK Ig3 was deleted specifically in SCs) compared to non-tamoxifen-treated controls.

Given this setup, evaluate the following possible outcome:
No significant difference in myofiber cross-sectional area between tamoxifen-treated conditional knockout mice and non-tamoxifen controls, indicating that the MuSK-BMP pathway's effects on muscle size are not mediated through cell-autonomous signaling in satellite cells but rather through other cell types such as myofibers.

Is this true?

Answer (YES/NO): NO